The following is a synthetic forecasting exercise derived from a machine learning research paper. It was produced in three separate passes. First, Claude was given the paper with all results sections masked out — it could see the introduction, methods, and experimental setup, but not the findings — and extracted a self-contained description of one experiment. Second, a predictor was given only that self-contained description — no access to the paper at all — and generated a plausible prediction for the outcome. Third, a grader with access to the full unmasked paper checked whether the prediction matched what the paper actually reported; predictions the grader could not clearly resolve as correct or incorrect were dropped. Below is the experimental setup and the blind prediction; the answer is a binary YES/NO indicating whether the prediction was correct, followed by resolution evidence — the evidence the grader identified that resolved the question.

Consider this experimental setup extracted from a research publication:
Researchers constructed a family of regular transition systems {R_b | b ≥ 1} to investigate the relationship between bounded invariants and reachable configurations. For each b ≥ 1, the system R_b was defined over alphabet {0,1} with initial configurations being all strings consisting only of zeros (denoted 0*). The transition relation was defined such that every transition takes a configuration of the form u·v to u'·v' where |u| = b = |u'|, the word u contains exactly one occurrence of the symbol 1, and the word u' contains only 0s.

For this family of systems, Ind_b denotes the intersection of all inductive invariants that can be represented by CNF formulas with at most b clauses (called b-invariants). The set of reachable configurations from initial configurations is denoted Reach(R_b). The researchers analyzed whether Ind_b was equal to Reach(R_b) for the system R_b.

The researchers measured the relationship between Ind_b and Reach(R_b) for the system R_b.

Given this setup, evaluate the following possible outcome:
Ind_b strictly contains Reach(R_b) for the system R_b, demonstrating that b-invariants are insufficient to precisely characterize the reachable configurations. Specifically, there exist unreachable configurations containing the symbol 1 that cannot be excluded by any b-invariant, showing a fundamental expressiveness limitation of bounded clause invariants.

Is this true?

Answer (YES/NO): YES